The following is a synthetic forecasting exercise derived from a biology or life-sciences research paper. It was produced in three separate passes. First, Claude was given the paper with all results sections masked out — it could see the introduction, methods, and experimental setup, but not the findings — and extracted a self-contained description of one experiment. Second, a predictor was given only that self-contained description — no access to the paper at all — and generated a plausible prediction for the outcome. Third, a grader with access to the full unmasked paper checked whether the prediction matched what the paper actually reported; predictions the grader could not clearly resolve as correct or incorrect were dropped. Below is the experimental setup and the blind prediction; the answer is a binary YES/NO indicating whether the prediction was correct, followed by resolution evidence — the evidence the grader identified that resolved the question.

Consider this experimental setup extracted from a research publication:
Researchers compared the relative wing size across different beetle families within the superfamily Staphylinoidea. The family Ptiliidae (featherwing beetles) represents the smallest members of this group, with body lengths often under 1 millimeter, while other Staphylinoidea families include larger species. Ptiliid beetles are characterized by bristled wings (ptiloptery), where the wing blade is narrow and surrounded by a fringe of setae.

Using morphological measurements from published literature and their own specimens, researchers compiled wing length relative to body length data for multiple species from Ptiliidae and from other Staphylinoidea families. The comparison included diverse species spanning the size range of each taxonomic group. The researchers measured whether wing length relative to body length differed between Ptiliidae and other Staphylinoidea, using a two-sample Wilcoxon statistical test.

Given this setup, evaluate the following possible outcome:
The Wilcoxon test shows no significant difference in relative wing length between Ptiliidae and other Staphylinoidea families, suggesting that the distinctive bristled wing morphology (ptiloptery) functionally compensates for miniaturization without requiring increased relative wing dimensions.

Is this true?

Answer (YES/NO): NO